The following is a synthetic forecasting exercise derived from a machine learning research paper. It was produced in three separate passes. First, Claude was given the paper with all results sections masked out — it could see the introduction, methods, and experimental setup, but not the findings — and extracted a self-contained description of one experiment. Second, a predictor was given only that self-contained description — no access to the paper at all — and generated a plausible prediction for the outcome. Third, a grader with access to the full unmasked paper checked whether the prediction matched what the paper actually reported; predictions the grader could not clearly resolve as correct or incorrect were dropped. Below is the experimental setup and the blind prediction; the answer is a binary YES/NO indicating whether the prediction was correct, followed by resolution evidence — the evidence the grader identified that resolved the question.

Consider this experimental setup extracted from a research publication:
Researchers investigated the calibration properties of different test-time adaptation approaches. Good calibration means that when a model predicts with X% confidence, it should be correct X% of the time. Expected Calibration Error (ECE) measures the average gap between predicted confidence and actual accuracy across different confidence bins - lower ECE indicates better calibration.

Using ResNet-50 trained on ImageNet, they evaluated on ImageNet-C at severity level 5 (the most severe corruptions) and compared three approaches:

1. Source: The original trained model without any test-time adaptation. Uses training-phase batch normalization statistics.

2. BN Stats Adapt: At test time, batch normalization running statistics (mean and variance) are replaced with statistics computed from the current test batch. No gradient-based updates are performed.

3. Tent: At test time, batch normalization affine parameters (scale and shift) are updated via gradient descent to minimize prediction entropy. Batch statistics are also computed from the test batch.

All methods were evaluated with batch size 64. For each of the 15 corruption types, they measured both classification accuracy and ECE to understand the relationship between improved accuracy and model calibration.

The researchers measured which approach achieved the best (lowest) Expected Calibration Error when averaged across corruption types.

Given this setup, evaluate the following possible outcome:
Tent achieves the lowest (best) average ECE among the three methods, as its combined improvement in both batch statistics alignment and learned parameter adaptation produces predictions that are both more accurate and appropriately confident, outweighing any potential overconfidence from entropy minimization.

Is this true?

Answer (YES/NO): NO